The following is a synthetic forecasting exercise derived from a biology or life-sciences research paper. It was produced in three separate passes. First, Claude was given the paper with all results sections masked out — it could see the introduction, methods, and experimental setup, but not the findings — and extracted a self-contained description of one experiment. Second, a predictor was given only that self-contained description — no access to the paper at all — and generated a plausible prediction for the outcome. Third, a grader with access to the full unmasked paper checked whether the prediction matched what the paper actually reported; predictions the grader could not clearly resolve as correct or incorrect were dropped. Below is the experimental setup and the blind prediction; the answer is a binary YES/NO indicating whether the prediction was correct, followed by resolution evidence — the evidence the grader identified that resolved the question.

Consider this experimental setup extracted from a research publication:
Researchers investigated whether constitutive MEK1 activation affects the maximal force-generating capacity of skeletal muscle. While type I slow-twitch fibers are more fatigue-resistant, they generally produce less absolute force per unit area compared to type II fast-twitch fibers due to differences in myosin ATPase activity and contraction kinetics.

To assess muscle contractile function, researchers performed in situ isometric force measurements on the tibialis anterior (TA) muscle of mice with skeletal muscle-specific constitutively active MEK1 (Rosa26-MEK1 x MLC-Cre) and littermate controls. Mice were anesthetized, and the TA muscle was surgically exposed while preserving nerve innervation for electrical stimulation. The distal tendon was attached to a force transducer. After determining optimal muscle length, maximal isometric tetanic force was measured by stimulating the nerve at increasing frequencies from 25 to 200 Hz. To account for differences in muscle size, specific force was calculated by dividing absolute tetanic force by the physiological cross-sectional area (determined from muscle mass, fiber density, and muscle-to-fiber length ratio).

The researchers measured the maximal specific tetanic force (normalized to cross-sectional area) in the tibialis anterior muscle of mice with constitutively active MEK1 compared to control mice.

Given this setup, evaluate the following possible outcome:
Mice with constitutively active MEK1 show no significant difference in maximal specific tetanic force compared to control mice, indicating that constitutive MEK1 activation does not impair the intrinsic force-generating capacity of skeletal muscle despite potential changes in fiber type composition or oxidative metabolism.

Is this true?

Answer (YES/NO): NO